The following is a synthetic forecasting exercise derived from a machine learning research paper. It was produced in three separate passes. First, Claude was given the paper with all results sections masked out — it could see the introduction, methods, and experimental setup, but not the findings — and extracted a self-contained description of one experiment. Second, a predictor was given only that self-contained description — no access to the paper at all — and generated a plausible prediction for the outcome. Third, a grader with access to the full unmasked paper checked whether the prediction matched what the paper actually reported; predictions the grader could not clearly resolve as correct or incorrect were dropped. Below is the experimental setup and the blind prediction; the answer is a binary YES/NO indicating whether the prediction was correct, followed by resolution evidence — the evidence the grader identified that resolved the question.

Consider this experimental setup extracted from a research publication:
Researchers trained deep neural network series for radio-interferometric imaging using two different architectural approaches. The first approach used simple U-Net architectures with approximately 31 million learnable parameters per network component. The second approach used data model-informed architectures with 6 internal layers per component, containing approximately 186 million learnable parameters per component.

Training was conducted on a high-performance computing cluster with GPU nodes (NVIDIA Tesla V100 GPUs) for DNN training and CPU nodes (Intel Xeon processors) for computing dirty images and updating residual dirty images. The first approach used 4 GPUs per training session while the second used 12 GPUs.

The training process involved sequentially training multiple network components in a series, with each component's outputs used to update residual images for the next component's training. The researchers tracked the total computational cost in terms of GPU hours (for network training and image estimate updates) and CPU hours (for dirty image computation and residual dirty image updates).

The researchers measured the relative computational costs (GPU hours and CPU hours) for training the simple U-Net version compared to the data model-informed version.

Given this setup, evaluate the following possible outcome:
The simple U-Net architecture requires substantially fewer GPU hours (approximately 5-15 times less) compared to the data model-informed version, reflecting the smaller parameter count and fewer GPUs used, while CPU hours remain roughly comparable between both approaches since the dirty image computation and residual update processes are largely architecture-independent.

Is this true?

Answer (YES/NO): NO